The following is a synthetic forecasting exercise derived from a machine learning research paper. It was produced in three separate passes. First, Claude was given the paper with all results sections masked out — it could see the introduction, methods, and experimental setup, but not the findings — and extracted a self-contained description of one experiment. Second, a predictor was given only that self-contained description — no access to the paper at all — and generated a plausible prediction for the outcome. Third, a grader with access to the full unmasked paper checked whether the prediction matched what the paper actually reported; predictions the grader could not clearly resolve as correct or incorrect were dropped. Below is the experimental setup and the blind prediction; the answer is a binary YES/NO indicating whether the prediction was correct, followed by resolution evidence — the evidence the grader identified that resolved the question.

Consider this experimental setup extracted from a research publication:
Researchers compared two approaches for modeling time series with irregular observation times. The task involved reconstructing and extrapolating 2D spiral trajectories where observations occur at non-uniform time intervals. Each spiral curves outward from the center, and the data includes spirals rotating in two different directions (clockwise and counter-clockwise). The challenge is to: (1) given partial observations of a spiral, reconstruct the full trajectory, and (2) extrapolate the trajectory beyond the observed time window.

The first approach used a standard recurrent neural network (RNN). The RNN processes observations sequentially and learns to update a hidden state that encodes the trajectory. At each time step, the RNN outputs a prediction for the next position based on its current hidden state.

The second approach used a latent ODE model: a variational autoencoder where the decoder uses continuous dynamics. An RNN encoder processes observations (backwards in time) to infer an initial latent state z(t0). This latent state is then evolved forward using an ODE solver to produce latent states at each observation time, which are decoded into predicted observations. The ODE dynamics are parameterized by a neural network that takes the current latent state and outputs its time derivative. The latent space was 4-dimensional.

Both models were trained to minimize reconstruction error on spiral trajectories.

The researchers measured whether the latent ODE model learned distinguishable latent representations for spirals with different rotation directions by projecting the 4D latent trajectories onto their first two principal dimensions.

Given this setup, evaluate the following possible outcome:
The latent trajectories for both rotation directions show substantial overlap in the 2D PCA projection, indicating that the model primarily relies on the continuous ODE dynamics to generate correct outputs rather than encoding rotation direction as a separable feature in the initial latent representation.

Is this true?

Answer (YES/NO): NO